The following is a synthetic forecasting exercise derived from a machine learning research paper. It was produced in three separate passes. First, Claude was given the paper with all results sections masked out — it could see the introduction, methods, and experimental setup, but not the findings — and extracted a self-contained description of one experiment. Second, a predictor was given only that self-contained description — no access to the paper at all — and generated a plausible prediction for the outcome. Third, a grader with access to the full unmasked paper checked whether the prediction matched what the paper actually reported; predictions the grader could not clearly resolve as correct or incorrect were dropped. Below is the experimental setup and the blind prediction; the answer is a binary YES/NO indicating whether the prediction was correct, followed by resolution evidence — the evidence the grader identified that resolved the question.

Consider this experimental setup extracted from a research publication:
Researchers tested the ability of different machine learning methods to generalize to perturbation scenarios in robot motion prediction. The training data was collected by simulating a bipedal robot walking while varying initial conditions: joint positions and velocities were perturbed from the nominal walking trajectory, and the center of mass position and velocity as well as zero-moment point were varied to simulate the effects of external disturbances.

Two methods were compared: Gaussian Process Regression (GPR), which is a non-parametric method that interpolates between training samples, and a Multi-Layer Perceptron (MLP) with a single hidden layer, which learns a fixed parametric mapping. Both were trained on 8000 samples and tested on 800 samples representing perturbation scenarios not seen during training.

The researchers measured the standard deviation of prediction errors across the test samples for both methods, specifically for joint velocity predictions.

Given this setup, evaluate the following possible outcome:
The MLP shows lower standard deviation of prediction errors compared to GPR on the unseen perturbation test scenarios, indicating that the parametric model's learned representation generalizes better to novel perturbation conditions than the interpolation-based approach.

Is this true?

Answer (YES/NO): NO